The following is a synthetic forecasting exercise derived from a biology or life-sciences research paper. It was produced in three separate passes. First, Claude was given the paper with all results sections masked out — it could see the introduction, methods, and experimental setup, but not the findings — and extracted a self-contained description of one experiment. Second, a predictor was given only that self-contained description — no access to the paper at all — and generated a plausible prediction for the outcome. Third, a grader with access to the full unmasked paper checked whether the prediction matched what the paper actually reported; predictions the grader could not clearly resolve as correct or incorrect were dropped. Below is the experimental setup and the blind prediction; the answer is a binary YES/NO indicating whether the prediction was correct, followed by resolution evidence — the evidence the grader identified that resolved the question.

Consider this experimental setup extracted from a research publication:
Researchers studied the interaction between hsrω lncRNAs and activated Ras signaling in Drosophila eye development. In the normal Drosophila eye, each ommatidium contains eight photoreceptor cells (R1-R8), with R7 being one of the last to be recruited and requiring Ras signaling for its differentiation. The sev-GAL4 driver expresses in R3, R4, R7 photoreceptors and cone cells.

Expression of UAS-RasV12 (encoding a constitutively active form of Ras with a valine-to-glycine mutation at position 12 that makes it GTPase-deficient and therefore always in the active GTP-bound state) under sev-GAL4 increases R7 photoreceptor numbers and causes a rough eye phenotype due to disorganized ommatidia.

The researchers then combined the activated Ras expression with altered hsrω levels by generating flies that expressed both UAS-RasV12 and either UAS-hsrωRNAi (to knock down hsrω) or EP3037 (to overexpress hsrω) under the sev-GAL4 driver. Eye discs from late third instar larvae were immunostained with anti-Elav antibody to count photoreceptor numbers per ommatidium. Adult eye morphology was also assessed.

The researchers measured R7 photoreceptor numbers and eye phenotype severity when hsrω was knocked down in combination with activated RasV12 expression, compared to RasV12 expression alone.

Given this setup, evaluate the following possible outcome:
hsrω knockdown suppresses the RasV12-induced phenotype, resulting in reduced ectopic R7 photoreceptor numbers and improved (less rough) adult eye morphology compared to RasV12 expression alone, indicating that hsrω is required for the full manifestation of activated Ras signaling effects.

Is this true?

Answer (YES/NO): NO